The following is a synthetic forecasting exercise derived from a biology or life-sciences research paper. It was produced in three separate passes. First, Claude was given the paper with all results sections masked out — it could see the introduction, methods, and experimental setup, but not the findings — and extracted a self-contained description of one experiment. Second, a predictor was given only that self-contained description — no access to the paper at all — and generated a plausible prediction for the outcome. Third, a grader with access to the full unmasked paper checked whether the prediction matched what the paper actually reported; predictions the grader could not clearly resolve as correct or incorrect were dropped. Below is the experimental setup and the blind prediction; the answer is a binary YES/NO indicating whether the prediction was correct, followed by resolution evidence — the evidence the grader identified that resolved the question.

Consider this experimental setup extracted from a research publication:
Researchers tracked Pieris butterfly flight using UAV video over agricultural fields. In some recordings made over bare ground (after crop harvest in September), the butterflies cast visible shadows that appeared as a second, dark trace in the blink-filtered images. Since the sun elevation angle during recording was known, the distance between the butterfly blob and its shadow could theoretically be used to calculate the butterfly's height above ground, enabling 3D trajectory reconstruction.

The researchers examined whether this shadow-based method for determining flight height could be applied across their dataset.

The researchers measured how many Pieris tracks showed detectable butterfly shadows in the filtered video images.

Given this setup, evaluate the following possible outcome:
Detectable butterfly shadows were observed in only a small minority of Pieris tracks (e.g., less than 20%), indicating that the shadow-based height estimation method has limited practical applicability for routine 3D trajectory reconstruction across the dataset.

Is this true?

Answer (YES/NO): YES